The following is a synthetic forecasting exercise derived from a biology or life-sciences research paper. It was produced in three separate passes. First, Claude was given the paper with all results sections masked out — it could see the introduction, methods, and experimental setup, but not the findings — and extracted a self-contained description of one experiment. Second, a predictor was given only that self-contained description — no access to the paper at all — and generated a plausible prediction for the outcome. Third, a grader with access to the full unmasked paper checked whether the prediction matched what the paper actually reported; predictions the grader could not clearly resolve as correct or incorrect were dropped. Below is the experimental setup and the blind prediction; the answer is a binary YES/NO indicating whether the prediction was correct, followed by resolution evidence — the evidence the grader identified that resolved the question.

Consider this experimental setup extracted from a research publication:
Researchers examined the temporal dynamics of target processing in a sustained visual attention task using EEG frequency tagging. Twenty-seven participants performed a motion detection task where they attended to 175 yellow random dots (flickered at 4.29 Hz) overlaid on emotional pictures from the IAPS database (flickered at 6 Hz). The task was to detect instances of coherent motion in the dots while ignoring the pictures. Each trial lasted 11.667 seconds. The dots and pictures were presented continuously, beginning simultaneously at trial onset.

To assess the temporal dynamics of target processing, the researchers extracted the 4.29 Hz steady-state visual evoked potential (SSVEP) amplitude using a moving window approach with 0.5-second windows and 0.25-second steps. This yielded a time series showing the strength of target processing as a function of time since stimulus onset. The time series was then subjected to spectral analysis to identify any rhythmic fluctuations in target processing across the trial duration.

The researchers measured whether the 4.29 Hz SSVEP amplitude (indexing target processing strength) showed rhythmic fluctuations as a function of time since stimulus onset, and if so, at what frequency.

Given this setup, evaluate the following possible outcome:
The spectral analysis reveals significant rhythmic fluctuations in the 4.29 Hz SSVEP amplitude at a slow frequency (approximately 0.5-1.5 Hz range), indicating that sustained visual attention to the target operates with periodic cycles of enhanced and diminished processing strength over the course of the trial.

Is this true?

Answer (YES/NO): YES